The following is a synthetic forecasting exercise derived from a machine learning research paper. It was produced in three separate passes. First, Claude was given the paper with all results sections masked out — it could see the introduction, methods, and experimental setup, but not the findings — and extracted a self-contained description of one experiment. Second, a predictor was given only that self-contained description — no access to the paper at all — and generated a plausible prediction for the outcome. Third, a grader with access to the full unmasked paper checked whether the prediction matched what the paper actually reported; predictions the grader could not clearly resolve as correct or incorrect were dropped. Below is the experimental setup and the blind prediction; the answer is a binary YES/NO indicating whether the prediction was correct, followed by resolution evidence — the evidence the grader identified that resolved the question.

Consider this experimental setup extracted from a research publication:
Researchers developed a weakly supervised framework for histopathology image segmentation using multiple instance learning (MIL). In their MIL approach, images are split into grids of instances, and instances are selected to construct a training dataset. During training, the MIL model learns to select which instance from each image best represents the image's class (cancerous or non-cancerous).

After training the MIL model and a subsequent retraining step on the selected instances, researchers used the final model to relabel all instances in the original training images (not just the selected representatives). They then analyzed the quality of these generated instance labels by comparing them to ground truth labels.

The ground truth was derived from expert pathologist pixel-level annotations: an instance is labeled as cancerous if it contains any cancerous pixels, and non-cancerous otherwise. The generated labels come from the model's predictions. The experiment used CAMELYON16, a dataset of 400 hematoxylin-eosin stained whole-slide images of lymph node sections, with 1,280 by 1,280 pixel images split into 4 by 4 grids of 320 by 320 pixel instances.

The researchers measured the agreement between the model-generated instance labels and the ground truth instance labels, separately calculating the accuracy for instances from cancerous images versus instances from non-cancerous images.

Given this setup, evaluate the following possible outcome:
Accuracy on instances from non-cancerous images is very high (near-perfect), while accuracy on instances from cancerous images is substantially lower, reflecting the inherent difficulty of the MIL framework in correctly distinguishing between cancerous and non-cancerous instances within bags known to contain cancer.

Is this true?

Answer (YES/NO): NO